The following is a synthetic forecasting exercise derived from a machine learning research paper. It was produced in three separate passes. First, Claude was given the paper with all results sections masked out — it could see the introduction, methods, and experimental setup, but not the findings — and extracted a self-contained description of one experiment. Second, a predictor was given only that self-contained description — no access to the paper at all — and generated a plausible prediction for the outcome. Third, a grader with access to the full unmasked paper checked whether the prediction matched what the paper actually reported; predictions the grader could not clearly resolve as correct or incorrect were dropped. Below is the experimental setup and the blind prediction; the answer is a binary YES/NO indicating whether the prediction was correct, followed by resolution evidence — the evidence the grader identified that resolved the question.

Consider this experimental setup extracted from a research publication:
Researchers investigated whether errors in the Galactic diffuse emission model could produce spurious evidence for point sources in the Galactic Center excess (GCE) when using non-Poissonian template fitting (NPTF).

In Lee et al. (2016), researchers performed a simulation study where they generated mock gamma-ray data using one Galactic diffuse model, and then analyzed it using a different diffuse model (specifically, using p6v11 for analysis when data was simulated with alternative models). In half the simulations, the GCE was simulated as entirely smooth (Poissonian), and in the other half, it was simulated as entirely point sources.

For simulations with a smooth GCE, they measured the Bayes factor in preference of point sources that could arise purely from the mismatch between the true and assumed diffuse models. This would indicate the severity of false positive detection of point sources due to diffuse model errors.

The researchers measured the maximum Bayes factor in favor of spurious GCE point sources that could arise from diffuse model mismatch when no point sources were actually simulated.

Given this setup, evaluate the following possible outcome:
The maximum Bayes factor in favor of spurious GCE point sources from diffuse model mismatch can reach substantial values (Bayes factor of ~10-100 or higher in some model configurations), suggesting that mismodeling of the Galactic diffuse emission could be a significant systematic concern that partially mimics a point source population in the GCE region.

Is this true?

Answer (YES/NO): NO